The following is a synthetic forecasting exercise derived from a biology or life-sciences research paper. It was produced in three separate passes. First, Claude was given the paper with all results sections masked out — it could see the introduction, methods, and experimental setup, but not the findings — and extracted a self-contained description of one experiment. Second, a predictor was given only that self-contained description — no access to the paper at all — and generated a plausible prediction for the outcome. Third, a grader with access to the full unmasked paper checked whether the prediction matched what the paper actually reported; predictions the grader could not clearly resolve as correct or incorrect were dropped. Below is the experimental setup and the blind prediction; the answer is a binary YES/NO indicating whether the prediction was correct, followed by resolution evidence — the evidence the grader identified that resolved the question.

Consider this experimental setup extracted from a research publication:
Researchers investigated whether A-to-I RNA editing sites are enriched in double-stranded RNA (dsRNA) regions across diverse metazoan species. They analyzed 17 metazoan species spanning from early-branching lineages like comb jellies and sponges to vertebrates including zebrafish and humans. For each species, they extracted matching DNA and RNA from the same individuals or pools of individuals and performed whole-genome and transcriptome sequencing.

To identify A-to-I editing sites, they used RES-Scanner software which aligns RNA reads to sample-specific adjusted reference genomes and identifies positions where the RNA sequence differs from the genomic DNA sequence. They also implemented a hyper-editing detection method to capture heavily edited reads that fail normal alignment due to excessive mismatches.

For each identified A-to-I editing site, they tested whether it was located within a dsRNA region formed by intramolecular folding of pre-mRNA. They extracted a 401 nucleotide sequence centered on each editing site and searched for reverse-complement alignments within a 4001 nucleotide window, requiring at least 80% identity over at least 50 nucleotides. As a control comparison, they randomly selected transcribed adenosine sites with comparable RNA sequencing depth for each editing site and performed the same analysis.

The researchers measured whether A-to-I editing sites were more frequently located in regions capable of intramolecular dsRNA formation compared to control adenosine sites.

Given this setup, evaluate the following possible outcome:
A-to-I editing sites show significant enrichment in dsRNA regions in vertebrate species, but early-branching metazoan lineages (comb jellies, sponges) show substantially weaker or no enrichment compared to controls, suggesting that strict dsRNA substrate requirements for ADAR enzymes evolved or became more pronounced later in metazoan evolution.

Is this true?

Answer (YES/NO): NO